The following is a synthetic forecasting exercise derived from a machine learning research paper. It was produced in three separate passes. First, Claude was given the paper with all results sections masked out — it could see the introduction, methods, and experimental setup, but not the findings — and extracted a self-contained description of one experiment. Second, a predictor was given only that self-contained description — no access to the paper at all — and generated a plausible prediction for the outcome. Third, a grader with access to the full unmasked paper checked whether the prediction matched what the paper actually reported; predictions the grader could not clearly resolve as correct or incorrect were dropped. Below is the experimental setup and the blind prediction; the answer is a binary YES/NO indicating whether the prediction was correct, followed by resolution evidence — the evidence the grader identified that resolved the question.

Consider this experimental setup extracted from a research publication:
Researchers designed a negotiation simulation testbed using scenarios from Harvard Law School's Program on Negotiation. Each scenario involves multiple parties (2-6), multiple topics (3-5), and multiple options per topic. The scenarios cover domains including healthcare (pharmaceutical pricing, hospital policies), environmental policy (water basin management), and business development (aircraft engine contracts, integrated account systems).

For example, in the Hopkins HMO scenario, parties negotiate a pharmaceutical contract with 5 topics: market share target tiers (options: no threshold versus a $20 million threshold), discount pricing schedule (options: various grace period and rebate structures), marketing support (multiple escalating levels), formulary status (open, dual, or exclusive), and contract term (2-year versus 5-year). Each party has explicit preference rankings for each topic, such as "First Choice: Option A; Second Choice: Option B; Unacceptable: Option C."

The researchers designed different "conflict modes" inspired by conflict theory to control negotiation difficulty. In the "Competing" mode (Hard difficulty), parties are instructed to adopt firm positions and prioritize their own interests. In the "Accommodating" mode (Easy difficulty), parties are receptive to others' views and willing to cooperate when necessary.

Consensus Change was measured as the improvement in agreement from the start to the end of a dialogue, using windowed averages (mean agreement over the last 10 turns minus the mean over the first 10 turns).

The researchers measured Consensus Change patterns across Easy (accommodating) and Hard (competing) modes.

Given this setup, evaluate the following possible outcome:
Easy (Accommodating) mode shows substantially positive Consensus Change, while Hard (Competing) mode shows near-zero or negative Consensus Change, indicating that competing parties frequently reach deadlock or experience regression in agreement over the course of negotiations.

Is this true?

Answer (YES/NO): NO